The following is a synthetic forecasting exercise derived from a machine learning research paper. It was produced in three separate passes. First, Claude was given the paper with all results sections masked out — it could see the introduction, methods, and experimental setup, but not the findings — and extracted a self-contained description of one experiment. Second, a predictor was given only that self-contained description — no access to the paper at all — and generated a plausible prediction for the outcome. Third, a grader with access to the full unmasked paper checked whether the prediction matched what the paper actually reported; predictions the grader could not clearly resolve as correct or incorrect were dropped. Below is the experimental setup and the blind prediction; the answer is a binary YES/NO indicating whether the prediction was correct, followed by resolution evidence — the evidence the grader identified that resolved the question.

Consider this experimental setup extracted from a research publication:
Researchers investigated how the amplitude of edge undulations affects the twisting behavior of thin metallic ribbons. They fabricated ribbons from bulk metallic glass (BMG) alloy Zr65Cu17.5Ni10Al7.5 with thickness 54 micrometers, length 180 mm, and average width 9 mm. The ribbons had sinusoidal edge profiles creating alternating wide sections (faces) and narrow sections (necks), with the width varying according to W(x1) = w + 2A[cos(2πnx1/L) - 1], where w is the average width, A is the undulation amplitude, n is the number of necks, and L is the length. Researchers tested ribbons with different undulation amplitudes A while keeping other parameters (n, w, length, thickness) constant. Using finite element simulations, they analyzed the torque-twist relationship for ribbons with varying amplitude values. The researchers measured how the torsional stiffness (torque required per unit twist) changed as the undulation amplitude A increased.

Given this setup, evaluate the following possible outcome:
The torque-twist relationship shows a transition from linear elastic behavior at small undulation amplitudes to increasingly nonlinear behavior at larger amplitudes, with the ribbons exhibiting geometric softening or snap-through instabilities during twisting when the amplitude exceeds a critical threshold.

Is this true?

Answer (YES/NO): NO